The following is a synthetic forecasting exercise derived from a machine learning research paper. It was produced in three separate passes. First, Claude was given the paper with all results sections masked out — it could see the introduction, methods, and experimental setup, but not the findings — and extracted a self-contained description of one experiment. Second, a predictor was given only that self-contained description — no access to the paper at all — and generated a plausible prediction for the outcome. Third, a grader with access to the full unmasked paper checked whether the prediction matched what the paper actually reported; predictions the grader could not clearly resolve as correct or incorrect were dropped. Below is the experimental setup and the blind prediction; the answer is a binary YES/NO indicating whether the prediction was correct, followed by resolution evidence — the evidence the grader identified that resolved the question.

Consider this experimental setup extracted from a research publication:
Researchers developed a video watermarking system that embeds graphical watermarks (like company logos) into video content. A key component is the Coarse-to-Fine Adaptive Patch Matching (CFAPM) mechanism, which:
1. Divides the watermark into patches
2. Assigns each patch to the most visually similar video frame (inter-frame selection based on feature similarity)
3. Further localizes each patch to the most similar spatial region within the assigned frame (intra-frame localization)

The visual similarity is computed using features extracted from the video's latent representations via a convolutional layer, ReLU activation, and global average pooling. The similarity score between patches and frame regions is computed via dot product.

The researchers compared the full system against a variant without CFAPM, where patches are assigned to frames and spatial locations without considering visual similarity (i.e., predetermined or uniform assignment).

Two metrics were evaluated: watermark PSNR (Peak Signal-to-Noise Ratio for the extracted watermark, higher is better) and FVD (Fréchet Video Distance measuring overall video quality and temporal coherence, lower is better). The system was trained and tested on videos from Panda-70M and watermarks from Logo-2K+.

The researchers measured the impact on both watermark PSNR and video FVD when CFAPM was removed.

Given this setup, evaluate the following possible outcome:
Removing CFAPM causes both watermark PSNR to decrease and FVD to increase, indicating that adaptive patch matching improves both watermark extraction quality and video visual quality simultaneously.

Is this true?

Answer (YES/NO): YES